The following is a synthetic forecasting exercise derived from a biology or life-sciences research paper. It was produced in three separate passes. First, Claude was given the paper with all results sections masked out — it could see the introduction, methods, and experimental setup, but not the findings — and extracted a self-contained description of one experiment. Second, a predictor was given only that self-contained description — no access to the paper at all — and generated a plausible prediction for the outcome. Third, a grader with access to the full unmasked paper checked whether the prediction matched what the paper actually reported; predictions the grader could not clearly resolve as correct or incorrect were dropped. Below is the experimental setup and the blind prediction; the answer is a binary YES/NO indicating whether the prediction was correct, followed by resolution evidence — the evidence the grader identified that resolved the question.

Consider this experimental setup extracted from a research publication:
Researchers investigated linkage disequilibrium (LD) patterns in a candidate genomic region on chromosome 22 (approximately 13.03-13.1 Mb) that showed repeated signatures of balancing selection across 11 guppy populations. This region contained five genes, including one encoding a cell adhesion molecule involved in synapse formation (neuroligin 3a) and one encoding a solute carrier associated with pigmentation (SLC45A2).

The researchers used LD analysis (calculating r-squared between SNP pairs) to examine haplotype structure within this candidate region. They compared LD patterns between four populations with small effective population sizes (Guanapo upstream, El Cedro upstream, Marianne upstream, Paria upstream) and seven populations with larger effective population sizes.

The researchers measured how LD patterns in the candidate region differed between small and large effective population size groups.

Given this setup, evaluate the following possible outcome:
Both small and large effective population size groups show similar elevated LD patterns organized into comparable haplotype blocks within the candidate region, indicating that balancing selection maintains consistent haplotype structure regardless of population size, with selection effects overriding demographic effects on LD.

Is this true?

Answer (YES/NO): NO